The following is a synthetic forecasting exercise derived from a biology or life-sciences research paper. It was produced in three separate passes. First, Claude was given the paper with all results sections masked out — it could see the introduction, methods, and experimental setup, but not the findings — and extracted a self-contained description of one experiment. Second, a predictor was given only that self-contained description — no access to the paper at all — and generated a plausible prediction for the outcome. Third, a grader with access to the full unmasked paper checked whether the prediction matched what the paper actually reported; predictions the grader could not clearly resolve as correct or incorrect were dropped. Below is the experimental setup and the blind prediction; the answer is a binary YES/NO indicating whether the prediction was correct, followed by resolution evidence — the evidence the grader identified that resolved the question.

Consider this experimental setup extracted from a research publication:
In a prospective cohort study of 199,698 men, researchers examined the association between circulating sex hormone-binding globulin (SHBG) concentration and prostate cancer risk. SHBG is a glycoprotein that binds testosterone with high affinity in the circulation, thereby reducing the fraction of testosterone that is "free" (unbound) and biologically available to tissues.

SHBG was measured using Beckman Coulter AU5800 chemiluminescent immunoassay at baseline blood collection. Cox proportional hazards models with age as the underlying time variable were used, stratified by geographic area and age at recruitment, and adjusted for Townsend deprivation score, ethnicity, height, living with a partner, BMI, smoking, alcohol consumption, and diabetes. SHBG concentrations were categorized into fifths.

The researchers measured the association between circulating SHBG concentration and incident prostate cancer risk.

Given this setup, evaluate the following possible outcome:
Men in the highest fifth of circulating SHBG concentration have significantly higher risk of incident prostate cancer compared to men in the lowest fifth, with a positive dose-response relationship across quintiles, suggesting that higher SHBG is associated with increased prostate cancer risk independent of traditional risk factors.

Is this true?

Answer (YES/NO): NO